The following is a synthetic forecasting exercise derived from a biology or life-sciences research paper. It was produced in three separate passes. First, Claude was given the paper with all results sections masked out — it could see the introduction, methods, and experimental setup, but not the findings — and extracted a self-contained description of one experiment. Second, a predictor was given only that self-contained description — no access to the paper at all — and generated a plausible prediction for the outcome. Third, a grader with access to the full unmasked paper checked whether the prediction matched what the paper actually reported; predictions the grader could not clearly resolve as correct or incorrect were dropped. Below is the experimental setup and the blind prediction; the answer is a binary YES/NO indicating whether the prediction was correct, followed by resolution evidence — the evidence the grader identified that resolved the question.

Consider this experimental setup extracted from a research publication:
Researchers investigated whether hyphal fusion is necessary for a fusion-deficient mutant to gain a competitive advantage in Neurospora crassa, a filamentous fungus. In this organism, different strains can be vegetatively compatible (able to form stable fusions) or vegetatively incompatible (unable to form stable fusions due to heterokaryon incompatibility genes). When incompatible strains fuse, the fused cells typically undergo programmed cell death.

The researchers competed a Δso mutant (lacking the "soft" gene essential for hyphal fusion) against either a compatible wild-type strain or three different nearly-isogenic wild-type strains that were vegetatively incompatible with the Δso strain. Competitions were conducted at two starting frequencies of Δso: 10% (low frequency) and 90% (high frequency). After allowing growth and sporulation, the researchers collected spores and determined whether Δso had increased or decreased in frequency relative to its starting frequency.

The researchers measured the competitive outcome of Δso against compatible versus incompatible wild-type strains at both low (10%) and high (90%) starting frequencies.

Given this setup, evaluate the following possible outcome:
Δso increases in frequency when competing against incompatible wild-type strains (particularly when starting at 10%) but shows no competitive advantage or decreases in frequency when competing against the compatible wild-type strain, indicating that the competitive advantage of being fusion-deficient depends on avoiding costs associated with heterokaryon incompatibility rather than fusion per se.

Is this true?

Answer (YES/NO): NO